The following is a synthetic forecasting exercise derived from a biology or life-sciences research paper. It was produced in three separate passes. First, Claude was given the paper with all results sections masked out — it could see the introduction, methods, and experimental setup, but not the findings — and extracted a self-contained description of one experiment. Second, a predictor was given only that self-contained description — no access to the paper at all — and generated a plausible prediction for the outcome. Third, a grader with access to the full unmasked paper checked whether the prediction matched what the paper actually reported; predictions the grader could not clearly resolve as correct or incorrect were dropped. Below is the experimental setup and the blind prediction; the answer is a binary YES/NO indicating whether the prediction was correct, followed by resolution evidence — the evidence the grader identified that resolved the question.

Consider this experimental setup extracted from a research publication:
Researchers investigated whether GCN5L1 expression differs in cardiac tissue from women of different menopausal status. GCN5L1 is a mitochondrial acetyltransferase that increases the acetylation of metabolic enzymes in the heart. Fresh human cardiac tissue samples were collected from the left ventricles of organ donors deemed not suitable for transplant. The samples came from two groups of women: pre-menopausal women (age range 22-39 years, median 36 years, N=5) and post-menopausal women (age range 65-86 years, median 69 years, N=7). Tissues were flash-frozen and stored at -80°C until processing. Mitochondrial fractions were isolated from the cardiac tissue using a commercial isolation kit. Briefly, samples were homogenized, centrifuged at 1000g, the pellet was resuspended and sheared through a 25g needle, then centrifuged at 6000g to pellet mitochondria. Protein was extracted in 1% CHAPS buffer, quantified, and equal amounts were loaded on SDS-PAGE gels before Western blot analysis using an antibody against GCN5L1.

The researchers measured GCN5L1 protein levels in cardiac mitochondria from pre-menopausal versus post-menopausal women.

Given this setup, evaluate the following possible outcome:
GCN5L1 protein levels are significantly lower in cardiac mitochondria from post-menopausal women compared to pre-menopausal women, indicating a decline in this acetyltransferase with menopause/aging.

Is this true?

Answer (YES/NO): YES